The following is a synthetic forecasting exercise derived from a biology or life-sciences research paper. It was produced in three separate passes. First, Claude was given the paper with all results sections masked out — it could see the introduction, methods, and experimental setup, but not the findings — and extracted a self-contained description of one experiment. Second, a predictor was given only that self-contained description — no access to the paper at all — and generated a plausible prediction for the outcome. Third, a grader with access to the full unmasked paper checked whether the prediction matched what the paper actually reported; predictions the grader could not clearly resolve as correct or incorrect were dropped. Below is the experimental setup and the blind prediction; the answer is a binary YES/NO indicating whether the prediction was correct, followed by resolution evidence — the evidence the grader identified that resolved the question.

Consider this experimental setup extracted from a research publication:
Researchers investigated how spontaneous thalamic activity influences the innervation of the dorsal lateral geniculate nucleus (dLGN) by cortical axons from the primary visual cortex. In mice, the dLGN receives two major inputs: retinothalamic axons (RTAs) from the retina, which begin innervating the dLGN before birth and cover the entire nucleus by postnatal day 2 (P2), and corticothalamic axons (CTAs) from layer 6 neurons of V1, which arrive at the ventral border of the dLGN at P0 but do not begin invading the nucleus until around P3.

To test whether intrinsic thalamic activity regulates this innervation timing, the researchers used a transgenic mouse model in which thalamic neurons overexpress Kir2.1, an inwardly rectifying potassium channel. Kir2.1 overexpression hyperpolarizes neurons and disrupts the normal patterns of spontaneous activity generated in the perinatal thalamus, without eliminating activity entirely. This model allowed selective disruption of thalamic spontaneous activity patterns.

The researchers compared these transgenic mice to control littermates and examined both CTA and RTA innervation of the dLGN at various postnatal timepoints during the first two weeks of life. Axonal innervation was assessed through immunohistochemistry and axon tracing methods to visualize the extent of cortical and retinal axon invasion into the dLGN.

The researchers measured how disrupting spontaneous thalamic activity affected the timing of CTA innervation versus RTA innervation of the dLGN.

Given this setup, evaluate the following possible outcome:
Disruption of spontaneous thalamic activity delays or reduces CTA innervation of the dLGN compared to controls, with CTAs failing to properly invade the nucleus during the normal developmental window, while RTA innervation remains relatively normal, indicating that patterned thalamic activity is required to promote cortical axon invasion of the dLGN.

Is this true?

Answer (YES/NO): YES